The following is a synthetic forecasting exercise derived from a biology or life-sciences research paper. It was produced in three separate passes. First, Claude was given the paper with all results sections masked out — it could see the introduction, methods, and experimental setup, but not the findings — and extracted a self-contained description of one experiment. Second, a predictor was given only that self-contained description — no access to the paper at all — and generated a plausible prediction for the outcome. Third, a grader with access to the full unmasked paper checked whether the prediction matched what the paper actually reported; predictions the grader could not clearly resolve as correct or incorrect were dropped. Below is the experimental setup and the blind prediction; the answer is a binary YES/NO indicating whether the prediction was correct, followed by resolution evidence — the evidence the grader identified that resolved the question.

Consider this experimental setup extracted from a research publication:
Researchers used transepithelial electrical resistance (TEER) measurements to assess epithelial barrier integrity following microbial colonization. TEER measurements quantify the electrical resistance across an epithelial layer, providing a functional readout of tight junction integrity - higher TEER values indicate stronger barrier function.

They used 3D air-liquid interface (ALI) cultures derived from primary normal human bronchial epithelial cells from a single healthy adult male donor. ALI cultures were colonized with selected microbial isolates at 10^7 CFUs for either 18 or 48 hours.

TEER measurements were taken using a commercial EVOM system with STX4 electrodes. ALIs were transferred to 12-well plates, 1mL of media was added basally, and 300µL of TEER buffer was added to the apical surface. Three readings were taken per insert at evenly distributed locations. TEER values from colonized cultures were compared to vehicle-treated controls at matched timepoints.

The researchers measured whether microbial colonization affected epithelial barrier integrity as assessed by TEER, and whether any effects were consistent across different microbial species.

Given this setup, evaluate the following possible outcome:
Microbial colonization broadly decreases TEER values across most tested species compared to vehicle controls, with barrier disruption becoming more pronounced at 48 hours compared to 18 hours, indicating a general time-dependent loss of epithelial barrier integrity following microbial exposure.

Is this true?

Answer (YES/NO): NO